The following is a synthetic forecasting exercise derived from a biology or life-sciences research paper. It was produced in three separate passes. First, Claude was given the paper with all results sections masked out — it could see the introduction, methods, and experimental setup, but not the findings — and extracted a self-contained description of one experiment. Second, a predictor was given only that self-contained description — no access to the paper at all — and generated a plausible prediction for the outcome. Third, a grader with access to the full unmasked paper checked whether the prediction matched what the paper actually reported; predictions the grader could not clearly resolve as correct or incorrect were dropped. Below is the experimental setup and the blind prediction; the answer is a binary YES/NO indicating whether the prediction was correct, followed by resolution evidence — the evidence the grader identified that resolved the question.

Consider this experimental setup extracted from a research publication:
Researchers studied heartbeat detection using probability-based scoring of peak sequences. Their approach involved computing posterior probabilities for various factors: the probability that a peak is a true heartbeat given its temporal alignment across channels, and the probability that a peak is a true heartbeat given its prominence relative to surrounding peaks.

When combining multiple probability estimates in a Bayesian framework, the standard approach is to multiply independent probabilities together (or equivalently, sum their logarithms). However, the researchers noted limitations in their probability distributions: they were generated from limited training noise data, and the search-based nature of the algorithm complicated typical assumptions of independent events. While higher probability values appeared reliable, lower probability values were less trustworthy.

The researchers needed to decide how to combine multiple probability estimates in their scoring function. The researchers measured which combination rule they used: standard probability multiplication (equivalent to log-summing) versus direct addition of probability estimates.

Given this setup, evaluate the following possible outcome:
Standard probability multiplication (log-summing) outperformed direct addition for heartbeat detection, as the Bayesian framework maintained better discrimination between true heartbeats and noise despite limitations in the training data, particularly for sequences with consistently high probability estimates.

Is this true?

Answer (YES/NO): NO